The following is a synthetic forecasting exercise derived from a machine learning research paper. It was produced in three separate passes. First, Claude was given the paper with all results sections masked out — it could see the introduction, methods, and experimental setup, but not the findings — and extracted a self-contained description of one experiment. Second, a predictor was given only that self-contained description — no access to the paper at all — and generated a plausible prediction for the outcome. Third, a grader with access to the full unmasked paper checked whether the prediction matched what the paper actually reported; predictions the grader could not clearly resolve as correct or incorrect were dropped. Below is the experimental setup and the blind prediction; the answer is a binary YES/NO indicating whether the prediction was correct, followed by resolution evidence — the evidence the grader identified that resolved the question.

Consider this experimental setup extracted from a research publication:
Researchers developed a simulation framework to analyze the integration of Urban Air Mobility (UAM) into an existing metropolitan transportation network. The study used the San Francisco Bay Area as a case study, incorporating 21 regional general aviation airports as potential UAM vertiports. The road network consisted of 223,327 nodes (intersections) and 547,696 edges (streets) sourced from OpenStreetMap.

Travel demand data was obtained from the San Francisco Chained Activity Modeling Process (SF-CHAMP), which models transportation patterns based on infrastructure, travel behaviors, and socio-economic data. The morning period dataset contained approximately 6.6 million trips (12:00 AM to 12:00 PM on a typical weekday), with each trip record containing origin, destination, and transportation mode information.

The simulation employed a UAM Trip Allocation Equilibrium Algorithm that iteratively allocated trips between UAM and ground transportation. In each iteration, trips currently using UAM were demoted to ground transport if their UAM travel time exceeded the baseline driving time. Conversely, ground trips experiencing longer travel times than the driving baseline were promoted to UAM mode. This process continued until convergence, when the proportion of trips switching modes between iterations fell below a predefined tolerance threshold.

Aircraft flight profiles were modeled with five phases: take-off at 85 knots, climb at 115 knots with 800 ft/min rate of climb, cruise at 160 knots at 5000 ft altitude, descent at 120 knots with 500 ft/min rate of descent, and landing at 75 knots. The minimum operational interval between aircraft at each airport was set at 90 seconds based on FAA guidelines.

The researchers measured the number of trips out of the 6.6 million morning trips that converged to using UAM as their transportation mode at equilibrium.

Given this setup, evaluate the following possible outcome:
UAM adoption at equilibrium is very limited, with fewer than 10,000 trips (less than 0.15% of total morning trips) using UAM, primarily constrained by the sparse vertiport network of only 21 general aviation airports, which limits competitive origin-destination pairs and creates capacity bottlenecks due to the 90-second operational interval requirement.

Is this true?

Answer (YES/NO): NO